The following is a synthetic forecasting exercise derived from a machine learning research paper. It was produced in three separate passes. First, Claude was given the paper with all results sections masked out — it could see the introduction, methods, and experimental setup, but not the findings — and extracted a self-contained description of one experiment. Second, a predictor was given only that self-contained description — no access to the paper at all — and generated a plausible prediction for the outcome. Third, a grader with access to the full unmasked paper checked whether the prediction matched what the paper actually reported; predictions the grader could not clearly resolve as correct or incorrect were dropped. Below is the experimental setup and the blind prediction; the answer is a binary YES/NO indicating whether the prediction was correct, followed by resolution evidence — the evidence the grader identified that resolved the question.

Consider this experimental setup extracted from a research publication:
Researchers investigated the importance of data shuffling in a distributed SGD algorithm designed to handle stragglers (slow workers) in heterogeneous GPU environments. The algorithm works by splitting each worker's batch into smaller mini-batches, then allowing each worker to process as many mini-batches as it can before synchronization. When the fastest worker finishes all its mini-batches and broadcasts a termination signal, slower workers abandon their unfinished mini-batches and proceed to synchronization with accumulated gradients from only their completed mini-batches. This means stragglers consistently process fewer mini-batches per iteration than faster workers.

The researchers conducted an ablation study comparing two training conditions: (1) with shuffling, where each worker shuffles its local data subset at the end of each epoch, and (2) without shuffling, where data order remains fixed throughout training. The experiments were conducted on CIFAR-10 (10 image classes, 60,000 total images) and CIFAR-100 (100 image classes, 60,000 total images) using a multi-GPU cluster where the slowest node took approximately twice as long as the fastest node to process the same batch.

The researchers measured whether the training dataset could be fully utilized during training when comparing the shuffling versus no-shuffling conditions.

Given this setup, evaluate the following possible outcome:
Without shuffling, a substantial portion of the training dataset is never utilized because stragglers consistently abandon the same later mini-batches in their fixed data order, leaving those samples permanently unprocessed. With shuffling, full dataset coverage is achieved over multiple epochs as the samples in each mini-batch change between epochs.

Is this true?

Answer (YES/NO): YES